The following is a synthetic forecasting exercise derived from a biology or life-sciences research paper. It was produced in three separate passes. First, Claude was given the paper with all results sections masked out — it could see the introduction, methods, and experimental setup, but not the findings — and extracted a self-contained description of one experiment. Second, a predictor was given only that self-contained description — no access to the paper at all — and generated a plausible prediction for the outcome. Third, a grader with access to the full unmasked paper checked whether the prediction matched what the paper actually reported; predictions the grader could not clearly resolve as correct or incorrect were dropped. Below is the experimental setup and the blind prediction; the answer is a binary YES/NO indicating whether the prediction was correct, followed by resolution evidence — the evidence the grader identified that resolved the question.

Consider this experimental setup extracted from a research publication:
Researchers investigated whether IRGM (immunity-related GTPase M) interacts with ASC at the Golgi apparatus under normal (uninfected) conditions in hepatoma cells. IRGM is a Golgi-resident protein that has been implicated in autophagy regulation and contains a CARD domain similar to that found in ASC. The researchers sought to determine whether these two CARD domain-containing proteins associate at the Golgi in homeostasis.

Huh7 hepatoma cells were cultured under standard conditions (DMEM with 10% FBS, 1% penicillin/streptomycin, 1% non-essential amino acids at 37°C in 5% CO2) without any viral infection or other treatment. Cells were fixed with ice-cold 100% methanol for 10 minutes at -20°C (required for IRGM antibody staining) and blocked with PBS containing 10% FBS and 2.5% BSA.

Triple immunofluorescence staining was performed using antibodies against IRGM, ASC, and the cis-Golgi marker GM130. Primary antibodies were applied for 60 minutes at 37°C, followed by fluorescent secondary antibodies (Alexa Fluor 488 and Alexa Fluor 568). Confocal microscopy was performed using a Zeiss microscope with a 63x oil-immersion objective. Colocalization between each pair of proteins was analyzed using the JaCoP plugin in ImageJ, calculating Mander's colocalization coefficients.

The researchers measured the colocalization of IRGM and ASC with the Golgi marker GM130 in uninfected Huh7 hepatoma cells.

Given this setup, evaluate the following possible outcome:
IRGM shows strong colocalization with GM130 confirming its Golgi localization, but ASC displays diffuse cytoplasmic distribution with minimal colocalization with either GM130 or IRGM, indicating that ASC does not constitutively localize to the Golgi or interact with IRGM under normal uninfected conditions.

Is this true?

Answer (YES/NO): NO